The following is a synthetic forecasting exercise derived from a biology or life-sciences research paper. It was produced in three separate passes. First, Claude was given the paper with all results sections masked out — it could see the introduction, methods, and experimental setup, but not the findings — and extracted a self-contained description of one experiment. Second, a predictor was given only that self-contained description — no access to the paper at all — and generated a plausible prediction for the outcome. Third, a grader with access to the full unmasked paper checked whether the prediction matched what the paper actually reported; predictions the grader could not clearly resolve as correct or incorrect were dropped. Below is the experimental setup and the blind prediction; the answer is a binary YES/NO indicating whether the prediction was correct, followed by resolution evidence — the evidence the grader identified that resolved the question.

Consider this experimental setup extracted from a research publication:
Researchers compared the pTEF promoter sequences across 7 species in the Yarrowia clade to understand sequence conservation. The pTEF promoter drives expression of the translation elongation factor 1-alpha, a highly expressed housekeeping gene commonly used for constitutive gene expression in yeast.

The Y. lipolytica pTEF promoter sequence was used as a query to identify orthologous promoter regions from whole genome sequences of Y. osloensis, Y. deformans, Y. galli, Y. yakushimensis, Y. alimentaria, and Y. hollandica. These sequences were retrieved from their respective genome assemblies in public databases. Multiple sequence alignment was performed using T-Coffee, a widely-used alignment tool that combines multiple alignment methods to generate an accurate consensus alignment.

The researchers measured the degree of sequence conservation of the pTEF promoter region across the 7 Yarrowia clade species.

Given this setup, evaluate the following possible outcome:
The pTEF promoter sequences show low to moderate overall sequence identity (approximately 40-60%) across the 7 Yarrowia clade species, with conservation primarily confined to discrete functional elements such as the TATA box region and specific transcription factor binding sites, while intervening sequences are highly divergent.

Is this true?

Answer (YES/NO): NO